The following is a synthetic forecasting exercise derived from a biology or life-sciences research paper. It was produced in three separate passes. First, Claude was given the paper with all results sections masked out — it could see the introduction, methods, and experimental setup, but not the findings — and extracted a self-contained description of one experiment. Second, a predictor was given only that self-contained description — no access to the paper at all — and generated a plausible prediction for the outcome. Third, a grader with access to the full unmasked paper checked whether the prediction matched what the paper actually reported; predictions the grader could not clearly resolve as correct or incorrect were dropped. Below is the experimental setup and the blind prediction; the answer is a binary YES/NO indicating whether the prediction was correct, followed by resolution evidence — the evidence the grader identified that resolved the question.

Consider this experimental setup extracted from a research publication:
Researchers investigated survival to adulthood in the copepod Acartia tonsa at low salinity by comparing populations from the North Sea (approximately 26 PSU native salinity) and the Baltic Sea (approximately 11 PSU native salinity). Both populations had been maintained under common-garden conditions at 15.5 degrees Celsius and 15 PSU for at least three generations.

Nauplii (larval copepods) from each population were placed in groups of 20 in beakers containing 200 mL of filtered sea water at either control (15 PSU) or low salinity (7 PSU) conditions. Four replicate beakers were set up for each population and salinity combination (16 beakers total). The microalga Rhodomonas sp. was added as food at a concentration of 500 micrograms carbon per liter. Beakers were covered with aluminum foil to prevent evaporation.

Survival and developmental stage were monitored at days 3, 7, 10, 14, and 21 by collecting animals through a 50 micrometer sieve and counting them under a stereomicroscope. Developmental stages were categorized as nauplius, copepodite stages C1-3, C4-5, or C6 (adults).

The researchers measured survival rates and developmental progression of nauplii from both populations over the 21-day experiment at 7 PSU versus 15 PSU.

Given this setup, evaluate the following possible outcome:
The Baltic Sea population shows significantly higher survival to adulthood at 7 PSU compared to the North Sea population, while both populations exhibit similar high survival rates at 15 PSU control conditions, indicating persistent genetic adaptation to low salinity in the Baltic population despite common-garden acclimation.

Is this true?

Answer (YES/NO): NO